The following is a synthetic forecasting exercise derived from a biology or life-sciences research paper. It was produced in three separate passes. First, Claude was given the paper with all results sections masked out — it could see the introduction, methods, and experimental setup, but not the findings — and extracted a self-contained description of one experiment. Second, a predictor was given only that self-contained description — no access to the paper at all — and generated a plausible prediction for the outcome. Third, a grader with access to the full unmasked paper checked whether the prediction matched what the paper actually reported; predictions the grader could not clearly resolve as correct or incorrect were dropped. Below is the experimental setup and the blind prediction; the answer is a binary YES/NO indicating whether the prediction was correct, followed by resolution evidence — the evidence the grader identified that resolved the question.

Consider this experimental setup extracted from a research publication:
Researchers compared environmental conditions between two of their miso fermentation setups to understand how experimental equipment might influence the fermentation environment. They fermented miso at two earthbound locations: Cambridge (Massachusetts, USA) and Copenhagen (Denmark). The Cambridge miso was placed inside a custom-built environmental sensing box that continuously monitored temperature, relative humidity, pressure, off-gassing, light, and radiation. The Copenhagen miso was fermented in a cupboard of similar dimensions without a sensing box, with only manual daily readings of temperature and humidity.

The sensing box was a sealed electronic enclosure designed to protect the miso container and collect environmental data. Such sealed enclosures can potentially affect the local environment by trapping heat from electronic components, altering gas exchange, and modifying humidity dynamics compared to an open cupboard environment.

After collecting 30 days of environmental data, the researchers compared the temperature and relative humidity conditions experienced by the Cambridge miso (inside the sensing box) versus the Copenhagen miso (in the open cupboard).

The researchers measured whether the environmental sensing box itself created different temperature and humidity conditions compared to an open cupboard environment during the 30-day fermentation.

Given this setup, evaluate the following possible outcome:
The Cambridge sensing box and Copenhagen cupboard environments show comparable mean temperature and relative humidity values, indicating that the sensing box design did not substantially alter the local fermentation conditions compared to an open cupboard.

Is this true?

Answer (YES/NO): NO